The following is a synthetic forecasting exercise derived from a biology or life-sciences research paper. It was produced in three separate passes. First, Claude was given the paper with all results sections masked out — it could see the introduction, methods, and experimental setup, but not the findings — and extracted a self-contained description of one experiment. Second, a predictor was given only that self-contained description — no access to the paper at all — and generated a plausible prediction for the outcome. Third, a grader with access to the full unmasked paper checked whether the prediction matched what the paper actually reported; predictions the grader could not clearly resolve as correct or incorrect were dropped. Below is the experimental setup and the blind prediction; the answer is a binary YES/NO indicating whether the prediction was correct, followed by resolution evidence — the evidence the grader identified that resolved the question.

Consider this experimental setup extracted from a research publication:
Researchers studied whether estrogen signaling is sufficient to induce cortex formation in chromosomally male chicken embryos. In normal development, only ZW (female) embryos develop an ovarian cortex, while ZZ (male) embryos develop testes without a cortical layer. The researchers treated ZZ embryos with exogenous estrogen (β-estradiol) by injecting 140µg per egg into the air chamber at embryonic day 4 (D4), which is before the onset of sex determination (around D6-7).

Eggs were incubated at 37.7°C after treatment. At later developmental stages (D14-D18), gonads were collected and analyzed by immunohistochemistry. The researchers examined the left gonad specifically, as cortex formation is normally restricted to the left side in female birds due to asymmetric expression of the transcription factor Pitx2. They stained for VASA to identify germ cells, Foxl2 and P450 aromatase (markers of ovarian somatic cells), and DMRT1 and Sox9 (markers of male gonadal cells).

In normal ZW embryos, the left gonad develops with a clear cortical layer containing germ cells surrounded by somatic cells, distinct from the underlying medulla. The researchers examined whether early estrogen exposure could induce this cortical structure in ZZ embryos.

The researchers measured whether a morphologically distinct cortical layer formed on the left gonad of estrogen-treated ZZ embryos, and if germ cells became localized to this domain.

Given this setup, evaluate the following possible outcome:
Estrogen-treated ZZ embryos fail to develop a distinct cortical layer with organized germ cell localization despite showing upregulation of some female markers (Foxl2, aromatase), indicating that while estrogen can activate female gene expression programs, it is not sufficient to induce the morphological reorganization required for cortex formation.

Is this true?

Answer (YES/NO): NO